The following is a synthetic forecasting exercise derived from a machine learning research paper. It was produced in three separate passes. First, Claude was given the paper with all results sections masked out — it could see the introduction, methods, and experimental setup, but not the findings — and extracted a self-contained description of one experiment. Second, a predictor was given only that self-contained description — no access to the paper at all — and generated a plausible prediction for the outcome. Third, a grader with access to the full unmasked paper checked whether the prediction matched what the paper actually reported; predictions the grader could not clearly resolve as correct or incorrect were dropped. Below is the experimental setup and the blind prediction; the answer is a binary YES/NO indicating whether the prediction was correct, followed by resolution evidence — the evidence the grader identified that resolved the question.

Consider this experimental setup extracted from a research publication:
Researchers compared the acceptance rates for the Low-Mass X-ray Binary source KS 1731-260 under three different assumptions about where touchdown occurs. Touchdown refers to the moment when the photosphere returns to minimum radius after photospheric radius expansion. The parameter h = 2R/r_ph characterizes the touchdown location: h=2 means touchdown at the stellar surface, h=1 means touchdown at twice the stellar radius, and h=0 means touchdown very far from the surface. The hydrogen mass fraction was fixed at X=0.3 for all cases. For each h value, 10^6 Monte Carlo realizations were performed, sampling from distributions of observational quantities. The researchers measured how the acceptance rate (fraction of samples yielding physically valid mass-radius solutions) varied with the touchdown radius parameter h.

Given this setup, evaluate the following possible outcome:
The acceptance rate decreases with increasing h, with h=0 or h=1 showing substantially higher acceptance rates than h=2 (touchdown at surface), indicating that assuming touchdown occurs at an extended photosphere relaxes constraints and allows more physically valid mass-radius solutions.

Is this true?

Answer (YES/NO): YES